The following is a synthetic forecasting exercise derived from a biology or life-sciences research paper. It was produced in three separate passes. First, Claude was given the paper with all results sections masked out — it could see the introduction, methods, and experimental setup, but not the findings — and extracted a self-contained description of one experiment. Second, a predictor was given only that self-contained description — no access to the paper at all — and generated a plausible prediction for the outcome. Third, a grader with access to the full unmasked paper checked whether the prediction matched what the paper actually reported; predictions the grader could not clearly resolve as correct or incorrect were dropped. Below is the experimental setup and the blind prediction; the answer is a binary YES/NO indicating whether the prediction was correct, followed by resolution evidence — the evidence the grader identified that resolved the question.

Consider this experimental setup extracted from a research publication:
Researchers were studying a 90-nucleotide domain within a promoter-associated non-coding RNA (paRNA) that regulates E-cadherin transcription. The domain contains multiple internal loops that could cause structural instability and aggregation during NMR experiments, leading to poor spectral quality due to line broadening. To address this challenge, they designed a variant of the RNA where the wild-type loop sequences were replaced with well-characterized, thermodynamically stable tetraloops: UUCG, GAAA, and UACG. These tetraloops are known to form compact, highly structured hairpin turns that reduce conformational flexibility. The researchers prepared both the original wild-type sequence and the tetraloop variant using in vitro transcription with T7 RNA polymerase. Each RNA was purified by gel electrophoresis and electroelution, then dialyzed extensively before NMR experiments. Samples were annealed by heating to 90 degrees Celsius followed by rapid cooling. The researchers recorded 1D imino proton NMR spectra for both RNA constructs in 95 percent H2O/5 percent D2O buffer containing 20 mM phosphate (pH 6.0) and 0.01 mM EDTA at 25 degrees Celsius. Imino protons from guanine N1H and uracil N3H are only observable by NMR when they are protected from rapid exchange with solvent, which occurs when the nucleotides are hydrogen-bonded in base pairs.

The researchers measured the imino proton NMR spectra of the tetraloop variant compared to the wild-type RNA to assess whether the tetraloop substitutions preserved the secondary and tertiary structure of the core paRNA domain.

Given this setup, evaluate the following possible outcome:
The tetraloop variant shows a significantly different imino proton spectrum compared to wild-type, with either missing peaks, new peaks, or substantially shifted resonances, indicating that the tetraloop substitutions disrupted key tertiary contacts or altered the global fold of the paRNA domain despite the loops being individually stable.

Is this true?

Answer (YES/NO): NO